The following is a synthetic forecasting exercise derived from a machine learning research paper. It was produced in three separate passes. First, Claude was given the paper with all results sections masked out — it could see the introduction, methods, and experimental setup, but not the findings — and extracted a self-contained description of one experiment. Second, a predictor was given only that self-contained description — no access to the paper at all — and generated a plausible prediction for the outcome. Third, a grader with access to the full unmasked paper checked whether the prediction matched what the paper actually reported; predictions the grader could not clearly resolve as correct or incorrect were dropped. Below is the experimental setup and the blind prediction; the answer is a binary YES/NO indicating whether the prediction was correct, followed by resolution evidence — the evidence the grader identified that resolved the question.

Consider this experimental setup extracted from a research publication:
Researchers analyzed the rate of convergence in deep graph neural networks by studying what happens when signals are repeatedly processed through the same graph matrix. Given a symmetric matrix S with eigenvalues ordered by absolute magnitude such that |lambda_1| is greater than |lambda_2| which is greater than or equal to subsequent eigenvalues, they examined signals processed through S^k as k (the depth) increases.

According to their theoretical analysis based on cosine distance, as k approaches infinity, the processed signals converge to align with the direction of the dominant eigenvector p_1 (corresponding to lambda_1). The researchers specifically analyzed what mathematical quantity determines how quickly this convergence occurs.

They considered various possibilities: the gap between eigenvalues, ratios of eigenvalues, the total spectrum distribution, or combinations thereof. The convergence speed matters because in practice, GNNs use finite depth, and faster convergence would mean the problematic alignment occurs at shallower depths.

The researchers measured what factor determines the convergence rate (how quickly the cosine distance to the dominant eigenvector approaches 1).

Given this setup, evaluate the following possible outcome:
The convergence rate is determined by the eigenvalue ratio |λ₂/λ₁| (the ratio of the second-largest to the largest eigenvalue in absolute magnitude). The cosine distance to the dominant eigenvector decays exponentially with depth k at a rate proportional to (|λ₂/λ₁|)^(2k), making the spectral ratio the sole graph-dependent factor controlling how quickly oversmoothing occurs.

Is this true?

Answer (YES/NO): YES